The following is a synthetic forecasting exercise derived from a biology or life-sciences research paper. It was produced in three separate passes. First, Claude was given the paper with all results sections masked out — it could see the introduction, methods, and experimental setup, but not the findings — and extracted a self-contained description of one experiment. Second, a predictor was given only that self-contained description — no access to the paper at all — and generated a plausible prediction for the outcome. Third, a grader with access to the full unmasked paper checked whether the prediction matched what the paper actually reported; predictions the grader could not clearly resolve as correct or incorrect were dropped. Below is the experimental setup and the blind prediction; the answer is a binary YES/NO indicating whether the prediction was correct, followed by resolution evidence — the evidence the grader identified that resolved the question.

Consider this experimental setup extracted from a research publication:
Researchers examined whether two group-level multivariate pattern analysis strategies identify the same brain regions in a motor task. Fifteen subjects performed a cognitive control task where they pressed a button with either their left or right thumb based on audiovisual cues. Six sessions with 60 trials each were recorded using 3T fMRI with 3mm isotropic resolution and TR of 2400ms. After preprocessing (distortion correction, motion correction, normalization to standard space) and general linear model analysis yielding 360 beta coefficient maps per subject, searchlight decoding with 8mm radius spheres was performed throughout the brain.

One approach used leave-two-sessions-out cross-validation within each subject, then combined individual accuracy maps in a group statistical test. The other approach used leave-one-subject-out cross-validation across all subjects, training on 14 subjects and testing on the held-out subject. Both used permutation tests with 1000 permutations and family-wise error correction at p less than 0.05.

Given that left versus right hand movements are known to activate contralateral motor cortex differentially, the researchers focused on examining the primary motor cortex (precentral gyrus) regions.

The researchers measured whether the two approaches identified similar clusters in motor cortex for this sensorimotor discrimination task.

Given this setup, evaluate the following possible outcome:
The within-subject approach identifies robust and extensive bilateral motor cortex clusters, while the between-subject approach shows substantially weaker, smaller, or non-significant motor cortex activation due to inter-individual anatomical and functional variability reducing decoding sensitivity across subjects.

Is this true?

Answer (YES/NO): NO